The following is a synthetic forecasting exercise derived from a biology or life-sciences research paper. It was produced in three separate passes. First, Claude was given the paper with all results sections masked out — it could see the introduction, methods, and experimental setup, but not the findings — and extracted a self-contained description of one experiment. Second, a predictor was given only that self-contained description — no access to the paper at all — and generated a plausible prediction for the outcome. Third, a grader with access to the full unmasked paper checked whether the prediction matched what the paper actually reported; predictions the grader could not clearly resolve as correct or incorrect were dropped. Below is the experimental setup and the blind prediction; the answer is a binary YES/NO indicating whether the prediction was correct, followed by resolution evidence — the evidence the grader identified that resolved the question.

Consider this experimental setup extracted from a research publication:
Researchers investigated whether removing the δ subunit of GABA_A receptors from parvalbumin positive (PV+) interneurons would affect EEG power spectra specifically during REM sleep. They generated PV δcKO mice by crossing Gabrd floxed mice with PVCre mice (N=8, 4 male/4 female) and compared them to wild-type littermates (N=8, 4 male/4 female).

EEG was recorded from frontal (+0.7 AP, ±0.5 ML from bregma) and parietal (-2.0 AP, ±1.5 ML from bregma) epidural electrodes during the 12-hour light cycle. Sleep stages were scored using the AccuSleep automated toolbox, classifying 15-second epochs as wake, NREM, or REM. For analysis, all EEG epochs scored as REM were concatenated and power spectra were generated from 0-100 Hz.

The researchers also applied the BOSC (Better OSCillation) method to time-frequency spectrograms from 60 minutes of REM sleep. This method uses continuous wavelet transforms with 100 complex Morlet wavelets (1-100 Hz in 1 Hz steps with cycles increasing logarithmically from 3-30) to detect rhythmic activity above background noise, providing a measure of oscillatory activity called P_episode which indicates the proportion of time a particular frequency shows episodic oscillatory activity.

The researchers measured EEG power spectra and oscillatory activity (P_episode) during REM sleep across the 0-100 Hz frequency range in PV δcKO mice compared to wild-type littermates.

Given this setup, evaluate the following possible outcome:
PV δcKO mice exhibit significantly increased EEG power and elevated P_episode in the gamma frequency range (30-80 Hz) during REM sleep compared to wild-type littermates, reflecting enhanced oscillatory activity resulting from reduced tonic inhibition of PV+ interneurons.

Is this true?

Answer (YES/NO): NO